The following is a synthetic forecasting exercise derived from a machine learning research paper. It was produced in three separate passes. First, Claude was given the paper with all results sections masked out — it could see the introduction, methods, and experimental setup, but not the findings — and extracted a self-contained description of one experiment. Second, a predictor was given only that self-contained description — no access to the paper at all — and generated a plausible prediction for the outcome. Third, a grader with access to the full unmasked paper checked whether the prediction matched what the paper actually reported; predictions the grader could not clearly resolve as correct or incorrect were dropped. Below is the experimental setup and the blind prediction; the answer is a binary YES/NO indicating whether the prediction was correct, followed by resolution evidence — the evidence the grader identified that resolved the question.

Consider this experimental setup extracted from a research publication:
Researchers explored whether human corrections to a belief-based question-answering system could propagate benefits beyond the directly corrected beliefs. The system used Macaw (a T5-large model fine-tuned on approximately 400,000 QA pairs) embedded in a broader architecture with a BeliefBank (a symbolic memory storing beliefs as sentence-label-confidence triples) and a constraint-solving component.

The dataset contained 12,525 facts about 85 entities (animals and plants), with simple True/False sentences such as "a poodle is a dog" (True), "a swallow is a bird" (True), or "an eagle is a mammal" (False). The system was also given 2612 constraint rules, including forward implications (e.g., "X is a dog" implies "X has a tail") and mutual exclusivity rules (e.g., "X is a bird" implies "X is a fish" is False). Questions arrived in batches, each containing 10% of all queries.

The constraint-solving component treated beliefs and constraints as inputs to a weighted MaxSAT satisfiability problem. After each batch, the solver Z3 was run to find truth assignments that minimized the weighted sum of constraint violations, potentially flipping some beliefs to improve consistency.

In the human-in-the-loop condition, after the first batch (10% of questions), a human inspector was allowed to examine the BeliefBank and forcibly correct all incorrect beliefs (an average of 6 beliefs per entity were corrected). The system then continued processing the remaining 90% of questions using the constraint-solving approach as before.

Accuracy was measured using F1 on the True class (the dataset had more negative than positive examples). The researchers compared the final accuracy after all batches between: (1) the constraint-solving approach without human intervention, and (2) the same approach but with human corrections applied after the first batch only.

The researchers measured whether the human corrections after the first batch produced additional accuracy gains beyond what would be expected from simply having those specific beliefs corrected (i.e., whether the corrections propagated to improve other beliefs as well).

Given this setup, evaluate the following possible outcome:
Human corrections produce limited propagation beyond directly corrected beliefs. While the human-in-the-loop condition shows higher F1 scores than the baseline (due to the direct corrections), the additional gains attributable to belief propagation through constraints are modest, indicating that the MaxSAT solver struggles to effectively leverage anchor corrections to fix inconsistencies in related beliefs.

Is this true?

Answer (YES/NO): NO